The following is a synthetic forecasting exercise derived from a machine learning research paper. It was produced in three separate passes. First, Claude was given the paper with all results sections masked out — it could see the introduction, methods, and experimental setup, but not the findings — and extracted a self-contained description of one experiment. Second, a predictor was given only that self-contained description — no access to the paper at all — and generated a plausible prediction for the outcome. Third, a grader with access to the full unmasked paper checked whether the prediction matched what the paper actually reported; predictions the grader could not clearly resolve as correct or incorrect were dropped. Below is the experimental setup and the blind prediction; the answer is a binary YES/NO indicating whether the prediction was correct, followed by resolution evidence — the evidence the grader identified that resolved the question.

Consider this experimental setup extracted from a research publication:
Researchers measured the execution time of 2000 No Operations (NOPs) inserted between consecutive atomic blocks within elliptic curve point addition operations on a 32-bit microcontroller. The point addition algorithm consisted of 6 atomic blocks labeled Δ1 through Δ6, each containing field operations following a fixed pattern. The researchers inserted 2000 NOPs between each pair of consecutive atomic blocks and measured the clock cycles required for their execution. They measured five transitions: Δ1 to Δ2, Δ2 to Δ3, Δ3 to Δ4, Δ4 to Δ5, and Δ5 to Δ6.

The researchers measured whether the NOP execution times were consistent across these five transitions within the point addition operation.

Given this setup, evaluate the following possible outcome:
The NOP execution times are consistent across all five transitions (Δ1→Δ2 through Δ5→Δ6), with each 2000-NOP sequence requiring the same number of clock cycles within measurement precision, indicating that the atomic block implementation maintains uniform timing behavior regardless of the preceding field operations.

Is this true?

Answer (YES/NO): NO